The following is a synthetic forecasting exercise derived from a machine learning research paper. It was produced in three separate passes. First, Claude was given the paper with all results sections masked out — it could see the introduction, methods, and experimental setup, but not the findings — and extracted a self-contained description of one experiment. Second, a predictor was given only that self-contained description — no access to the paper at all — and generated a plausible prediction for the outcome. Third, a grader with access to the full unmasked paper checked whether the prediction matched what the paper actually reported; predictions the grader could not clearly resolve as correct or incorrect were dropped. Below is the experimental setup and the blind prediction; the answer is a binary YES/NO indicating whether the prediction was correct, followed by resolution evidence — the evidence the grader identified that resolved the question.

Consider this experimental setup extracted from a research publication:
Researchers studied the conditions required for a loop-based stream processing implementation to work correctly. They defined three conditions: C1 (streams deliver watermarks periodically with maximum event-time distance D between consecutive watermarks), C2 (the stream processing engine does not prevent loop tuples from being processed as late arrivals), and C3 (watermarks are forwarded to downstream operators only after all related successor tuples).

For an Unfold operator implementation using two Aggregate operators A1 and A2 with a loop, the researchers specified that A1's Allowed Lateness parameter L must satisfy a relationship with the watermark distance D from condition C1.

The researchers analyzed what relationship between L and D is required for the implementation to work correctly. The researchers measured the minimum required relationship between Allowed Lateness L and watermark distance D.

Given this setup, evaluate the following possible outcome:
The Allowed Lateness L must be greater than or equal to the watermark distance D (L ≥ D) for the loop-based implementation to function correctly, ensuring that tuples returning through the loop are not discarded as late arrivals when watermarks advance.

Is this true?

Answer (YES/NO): YES